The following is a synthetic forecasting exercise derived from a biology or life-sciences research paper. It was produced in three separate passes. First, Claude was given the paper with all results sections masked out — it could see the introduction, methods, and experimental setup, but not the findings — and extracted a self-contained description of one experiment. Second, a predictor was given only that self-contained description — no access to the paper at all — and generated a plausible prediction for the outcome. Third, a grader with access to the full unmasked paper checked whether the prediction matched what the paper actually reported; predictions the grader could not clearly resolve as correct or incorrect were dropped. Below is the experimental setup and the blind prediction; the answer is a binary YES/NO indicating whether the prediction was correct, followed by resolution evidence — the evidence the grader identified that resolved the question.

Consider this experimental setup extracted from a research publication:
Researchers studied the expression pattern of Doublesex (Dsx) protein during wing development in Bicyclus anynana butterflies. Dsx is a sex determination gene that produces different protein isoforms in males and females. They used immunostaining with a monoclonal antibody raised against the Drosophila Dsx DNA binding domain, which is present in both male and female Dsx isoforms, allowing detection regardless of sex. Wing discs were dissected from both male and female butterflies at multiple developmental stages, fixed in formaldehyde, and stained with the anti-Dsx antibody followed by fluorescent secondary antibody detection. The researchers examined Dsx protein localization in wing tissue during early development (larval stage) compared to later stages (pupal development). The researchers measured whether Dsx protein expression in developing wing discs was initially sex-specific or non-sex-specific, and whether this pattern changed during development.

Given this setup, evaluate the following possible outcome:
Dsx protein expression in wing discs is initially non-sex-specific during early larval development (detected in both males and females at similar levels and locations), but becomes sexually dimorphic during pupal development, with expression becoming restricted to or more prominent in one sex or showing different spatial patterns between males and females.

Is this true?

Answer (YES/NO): YES